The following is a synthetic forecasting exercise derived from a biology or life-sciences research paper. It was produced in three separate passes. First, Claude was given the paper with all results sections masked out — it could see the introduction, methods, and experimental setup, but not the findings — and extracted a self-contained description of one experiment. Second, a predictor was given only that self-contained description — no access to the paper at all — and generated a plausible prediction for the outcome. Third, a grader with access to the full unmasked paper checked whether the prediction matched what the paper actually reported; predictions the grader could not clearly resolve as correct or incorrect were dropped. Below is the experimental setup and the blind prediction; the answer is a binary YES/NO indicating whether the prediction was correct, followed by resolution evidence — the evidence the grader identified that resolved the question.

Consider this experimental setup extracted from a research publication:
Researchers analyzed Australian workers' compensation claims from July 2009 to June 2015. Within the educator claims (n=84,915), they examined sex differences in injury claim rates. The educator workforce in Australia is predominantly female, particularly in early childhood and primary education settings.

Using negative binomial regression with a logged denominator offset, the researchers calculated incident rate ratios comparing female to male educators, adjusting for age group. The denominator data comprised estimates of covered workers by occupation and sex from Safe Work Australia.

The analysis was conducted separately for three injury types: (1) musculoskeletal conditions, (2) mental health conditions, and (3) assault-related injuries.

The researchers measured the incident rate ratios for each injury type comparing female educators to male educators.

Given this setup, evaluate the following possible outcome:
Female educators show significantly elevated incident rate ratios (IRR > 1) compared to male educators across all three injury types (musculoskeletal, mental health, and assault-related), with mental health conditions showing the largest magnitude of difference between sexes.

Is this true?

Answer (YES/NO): NO